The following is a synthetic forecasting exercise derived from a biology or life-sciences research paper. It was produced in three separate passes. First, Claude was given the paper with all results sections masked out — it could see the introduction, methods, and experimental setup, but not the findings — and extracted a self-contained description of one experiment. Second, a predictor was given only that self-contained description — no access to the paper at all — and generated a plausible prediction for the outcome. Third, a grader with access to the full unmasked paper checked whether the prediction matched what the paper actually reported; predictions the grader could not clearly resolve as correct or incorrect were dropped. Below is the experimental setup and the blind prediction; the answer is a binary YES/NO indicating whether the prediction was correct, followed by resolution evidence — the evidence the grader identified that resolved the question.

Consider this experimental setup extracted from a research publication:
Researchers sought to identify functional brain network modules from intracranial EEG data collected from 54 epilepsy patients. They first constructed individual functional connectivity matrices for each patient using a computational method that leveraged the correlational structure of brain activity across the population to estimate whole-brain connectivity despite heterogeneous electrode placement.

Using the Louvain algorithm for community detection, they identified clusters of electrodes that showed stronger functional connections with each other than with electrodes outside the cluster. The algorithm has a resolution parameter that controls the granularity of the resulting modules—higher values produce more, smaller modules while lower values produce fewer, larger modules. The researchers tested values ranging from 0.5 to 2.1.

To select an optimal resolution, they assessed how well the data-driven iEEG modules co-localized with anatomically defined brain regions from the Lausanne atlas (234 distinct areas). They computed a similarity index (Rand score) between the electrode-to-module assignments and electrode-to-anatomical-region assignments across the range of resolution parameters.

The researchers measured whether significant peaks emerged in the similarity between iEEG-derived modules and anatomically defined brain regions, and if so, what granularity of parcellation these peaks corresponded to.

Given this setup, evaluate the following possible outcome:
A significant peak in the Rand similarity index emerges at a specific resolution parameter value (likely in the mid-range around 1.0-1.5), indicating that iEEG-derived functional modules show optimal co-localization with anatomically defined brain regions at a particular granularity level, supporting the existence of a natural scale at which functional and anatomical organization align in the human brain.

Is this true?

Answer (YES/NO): YES